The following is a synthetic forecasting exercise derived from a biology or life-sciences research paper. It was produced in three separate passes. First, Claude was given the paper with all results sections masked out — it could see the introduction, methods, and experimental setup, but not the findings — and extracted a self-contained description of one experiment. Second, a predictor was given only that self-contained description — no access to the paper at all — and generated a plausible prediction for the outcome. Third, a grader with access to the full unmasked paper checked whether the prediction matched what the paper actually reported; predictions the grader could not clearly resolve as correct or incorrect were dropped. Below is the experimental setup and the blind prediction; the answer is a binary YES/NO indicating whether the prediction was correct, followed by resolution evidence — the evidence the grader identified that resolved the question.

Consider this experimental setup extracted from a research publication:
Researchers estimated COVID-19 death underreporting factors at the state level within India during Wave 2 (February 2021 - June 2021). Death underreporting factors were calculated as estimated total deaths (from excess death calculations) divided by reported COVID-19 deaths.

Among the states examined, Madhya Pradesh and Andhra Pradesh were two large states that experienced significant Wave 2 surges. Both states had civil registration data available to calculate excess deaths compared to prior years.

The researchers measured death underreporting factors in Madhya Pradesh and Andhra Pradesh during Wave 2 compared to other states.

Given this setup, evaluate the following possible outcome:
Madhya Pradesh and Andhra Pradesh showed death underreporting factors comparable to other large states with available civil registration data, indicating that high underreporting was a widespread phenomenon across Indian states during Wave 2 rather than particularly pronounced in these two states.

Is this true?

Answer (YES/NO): NO